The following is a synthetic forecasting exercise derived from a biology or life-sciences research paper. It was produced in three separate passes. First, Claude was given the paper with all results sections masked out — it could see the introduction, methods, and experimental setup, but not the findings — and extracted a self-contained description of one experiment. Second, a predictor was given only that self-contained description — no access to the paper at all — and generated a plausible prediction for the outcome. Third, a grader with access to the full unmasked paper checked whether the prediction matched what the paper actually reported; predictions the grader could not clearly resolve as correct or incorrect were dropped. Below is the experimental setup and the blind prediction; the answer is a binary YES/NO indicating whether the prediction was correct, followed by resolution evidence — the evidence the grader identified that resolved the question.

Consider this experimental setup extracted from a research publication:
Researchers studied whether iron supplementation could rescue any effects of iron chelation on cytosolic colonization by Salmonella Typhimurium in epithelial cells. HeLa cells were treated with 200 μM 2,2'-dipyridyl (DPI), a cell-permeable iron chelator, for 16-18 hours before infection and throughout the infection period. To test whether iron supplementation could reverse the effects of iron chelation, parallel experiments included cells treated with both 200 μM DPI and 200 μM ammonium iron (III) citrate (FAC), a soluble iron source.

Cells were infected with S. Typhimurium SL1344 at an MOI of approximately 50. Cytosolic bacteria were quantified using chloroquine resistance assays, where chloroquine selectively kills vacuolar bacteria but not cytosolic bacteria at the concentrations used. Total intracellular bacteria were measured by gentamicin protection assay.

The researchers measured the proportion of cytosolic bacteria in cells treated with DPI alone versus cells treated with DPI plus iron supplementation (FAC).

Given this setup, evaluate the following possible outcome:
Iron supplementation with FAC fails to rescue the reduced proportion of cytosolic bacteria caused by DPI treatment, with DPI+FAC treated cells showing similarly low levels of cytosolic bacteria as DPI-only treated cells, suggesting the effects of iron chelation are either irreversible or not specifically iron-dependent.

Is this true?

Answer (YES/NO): NO